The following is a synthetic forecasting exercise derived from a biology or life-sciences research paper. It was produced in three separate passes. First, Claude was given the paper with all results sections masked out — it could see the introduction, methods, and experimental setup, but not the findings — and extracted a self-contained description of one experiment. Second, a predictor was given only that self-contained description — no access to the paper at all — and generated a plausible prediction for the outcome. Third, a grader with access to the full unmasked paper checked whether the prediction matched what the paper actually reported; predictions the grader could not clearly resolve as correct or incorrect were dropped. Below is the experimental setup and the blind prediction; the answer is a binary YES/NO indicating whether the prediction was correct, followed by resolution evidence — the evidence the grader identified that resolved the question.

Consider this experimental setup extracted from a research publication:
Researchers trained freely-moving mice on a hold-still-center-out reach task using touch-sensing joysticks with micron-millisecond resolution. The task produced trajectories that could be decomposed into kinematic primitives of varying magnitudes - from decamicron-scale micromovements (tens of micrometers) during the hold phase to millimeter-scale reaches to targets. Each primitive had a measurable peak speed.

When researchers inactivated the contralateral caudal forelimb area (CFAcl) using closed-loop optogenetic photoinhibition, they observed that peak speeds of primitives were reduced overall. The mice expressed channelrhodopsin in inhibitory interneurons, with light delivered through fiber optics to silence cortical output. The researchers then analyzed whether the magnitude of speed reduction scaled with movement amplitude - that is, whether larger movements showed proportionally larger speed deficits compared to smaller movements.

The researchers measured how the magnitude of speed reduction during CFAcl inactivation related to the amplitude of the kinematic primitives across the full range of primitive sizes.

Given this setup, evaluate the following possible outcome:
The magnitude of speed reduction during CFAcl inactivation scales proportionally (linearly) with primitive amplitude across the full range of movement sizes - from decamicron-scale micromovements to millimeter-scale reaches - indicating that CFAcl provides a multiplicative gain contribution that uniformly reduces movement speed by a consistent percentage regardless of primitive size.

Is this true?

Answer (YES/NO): YES